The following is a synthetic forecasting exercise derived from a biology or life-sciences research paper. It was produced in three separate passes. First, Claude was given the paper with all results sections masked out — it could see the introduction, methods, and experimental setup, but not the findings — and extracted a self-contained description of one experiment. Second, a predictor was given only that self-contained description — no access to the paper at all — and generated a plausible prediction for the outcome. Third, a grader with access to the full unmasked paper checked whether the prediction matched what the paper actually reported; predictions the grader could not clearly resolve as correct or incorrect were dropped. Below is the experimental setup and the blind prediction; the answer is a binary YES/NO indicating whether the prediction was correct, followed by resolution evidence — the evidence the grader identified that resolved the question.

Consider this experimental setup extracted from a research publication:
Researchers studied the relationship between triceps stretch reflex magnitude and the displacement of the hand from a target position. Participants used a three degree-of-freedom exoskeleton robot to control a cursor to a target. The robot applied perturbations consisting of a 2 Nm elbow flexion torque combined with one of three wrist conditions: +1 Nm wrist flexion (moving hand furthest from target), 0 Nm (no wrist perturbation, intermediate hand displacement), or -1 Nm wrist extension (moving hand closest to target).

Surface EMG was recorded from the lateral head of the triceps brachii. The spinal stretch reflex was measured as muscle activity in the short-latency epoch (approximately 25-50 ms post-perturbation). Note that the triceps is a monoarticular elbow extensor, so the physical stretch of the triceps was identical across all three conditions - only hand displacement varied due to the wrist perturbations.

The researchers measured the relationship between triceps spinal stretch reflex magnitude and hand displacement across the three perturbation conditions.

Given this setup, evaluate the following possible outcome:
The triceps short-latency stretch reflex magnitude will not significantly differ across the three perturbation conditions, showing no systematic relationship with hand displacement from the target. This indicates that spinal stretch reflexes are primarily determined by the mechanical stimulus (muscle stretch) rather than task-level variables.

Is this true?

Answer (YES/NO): NO